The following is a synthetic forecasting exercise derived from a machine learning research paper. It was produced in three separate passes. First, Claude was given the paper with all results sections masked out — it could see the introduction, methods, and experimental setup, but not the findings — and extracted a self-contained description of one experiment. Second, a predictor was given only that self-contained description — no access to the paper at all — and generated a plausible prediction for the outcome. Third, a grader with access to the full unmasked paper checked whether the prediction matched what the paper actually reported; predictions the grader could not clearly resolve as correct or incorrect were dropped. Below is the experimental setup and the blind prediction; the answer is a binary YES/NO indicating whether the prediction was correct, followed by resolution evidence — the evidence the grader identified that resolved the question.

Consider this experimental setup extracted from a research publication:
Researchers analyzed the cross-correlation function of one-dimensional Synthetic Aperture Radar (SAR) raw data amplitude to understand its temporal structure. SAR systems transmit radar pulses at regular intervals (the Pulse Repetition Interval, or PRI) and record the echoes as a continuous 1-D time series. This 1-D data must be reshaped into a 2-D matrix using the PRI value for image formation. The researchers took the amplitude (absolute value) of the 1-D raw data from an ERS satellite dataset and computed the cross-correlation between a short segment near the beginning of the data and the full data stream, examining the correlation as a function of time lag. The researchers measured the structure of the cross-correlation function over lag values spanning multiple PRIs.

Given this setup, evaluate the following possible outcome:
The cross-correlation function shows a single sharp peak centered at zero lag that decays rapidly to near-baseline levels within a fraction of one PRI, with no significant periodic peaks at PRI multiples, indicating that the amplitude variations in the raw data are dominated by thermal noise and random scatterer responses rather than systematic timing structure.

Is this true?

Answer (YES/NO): NO